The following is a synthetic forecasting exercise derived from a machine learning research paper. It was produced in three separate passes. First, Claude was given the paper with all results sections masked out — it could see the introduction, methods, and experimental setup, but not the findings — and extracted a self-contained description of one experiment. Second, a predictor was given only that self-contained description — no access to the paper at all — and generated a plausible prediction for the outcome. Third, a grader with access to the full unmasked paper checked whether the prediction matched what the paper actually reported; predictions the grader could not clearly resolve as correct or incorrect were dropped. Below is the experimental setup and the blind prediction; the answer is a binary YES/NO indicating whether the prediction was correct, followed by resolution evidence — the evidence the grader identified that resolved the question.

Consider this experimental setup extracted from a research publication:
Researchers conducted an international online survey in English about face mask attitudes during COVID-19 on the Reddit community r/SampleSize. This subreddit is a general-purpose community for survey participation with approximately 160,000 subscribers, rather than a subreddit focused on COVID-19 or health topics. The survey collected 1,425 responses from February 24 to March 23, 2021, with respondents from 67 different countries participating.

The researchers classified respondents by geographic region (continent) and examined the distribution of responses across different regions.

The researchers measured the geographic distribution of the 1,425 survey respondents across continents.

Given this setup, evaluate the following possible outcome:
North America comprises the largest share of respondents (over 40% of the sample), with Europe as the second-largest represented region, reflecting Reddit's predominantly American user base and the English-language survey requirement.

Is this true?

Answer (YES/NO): YES